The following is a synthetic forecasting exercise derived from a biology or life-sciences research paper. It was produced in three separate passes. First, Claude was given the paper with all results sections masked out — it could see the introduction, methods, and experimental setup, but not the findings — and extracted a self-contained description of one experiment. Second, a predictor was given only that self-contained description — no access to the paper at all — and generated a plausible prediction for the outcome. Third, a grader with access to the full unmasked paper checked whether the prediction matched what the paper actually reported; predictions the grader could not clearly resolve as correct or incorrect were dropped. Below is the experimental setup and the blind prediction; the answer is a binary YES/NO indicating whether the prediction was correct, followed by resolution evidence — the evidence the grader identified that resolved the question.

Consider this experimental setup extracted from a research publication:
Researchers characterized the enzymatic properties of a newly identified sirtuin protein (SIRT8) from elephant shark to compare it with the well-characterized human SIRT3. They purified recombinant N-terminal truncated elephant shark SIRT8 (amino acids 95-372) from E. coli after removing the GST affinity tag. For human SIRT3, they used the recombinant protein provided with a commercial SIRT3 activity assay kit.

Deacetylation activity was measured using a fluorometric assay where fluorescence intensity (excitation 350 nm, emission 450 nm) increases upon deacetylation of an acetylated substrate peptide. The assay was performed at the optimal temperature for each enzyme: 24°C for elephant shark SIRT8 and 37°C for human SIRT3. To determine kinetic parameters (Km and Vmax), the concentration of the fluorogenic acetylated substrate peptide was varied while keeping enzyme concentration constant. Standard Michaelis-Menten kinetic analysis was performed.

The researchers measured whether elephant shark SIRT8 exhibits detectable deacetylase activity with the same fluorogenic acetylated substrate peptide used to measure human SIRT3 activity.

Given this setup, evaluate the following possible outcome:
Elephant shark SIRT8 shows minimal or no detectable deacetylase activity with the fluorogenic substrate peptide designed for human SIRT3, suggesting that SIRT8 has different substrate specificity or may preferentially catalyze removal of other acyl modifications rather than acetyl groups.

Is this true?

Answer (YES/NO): NO